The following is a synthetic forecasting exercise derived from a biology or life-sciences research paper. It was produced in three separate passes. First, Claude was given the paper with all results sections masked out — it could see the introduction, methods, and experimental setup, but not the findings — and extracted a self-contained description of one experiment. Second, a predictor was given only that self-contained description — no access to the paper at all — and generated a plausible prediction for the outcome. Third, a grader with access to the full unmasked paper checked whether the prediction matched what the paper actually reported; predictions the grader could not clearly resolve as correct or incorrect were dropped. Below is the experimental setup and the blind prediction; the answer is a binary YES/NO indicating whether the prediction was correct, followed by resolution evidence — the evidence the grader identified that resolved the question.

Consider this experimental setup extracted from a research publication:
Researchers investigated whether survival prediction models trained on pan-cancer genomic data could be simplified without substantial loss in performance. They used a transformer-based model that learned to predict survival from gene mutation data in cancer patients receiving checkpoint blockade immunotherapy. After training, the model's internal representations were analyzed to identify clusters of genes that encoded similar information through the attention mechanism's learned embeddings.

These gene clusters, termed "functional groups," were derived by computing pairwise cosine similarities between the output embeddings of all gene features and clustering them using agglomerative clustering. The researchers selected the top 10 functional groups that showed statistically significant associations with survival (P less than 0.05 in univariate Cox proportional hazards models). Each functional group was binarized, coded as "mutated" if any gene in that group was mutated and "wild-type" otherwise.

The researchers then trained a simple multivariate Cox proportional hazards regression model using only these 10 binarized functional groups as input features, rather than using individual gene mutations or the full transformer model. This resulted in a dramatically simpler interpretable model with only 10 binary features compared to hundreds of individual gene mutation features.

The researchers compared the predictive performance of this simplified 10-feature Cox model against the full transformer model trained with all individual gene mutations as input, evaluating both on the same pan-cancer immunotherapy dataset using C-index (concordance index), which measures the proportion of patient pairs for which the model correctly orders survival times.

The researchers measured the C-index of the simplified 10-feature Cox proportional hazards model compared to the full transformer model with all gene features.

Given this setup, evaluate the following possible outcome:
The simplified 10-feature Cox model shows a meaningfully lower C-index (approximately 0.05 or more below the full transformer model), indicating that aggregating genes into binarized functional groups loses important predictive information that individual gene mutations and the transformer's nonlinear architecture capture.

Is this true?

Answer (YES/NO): NO